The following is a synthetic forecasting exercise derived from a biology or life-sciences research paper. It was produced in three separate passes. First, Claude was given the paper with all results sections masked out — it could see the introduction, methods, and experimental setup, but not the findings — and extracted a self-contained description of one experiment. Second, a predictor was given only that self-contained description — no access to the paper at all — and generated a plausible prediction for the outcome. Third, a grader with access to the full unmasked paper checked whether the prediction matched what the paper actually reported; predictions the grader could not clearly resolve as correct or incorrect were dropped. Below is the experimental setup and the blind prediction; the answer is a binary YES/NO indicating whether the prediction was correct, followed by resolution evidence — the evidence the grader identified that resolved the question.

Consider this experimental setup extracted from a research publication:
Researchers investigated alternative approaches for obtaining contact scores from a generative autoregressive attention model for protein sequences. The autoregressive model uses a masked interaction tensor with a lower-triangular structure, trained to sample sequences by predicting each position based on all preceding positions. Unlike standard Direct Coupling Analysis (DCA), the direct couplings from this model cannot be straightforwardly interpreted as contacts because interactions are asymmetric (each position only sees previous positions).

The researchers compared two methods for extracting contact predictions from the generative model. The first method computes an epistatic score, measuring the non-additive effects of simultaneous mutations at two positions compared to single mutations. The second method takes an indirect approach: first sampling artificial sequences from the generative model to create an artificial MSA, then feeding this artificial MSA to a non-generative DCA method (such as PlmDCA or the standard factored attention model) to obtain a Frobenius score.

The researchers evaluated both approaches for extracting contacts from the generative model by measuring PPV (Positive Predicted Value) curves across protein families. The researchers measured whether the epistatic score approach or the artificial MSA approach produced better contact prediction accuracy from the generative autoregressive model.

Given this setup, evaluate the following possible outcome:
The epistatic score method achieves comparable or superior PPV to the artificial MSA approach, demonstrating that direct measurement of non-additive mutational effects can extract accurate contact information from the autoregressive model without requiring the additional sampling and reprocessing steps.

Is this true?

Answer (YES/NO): NO